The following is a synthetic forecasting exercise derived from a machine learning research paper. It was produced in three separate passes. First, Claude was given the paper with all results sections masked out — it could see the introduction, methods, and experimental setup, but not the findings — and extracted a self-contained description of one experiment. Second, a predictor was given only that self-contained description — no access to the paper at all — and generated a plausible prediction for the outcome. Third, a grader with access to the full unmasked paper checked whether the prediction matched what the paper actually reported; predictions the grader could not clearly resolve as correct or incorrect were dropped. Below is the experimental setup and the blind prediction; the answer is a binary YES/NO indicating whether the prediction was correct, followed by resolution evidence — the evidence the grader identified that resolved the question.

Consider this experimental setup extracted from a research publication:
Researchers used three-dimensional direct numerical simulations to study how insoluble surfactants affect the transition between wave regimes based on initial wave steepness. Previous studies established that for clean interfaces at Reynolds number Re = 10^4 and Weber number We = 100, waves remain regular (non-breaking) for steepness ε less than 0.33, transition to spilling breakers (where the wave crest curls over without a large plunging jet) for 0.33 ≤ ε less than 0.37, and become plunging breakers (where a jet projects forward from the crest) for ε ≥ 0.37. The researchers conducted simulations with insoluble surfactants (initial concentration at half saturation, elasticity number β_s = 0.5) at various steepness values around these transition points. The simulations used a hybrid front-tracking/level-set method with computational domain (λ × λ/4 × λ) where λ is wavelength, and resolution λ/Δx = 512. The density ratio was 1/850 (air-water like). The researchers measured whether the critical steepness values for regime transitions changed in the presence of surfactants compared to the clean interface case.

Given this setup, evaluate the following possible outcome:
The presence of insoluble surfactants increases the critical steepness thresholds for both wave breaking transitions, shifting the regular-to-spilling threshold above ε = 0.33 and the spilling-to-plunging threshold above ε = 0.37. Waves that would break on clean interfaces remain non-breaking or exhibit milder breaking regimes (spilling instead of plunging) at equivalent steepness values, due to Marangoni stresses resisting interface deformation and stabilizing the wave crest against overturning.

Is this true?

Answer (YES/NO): NO